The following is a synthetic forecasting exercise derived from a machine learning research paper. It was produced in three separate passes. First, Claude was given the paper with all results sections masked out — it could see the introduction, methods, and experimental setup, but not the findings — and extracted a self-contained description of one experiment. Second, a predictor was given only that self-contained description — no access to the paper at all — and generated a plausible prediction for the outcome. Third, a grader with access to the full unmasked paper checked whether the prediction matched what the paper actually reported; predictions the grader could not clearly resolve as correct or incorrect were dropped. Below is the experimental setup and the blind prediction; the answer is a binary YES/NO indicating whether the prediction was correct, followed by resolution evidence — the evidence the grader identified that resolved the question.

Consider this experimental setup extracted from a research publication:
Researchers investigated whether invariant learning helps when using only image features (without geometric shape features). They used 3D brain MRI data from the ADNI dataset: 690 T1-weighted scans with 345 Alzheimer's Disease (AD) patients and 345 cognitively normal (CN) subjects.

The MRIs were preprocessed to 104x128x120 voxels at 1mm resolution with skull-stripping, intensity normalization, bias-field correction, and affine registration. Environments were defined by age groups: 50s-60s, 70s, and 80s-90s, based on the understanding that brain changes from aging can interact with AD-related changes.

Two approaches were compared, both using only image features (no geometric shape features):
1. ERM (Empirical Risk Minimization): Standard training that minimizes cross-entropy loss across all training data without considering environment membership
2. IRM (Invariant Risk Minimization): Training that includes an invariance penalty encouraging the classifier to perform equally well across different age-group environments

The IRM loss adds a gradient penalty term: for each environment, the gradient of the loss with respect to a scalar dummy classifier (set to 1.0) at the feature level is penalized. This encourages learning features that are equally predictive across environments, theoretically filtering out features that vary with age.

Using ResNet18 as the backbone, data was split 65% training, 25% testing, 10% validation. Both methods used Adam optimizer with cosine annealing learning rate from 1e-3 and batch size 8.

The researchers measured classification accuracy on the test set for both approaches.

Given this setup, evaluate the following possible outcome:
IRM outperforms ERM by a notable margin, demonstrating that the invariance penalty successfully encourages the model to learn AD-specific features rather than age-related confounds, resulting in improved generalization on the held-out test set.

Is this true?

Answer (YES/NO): NO